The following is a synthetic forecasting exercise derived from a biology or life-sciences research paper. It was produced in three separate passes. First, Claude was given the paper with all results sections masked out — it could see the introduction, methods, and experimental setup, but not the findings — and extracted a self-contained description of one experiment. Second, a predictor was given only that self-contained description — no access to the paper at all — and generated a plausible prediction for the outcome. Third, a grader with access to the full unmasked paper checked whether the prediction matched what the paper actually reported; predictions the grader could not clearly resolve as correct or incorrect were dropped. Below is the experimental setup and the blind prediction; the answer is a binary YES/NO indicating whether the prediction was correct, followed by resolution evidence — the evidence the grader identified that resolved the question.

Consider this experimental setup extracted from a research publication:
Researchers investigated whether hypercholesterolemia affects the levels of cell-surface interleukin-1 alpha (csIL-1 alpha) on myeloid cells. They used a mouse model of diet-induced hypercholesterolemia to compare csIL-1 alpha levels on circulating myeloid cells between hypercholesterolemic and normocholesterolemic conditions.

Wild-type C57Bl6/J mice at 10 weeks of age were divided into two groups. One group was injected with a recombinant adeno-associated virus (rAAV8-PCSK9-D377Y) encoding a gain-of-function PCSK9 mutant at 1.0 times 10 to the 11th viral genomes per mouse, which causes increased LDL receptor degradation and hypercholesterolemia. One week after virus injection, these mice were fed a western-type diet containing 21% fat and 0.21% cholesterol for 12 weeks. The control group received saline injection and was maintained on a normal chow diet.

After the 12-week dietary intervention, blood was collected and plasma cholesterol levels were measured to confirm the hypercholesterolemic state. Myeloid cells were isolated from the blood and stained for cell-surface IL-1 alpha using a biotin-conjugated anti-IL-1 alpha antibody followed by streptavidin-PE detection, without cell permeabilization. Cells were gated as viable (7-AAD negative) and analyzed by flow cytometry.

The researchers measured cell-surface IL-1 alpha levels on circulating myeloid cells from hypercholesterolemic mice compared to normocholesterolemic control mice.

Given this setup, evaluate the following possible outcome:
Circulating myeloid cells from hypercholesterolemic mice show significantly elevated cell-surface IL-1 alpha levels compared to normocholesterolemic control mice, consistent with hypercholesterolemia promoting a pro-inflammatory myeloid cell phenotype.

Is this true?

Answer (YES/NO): YES